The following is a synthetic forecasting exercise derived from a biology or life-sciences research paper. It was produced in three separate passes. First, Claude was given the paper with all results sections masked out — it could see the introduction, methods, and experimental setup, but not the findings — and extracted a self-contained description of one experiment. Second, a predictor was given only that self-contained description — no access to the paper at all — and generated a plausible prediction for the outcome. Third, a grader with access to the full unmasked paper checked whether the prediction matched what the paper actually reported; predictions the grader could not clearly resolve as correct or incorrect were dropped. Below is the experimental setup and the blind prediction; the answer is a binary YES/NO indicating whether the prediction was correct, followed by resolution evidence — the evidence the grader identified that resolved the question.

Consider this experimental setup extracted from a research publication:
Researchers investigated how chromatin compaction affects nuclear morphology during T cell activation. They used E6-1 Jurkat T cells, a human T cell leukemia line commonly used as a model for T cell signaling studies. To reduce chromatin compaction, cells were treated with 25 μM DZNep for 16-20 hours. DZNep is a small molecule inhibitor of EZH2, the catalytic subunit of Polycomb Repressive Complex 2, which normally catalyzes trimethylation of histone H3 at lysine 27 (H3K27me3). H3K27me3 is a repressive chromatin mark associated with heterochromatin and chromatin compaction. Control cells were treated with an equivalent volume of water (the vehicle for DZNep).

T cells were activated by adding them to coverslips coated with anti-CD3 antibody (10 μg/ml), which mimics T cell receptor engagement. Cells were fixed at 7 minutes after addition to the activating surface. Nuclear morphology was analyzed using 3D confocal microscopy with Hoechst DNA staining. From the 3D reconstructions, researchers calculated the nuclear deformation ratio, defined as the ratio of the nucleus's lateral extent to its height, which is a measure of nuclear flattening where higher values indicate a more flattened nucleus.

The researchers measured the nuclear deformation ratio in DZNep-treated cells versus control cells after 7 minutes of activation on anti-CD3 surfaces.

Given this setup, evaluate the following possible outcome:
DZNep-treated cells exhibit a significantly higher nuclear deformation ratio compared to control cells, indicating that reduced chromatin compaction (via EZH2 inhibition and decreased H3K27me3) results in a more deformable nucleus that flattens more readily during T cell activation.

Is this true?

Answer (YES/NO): YES